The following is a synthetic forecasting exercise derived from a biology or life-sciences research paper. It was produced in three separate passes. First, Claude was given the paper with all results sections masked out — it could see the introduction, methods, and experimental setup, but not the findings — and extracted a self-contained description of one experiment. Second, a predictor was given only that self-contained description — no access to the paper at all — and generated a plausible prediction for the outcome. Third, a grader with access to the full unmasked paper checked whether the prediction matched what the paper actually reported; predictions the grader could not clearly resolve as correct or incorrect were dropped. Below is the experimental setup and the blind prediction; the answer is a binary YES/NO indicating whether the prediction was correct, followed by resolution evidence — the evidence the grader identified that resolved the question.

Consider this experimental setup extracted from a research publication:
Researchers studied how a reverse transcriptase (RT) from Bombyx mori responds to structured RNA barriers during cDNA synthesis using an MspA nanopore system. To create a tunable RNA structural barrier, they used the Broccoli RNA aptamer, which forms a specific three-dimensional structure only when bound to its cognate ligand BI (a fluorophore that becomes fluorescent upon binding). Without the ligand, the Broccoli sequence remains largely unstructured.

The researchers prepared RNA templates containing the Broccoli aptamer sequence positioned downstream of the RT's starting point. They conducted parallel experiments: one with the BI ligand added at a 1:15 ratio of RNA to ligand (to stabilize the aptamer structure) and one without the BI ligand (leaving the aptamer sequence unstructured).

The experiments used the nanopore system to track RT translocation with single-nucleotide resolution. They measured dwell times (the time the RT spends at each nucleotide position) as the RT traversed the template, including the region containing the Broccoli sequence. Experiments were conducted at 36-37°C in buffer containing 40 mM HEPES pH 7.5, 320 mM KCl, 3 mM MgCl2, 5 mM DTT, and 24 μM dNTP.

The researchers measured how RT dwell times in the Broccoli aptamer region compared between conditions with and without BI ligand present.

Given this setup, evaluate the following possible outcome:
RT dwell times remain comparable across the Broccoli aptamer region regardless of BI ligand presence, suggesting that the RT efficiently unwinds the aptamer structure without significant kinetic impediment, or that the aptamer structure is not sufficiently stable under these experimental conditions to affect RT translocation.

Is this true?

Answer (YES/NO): NO